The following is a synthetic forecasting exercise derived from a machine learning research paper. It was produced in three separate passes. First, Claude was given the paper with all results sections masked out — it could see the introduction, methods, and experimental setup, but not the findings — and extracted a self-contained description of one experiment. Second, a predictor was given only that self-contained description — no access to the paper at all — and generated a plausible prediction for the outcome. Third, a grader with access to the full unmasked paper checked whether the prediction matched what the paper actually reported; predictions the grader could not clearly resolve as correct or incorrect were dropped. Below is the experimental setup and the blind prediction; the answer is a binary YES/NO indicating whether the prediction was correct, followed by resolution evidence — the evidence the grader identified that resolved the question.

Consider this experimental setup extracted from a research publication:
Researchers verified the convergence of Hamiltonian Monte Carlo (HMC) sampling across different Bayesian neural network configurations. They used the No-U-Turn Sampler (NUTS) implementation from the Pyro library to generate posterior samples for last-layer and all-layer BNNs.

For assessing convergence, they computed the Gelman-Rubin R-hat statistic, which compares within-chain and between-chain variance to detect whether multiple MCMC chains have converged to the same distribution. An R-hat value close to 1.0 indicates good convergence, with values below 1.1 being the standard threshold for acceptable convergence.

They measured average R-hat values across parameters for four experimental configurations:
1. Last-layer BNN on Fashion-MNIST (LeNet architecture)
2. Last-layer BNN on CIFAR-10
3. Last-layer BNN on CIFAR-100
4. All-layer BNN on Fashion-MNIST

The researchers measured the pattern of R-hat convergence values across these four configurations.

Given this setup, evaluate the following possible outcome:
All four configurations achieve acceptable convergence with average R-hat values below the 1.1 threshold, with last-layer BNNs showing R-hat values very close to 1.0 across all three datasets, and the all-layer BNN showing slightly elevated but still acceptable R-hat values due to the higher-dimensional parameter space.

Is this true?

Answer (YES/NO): YES